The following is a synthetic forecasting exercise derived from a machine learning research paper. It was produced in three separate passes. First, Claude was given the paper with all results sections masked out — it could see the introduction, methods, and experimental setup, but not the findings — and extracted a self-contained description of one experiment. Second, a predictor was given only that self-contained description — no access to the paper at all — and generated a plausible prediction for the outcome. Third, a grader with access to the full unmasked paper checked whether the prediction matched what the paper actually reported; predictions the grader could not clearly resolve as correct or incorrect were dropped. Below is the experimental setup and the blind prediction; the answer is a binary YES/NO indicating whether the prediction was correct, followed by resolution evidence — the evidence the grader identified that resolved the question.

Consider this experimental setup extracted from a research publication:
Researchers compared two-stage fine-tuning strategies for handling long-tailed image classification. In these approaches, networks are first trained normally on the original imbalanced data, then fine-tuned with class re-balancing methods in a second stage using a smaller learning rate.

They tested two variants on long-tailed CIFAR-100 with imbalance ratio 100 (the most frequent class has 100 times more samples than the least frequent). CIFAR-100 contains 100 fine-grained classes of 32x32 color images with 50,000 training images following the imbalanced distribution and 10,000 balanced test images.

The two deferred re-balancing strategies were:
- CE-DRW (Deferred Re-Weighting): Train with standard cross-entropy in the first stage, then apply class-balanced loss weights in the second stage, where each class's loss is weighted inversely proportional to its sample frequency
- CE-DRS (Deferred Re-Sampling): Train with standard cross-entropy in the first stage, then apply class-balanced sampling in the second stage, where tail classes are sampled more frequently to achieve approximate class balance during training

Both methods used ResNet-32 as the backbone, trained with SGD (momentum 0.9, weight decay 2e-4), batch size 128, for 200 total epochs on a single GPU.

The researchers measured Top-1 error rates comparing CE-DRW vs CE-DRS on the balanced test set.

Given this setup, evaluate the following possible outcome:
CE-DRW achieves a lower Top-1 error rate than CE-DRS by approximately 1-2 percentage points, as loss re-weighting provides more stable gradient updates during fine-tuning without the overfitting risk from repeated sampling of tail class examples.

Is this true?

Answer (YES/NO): NO